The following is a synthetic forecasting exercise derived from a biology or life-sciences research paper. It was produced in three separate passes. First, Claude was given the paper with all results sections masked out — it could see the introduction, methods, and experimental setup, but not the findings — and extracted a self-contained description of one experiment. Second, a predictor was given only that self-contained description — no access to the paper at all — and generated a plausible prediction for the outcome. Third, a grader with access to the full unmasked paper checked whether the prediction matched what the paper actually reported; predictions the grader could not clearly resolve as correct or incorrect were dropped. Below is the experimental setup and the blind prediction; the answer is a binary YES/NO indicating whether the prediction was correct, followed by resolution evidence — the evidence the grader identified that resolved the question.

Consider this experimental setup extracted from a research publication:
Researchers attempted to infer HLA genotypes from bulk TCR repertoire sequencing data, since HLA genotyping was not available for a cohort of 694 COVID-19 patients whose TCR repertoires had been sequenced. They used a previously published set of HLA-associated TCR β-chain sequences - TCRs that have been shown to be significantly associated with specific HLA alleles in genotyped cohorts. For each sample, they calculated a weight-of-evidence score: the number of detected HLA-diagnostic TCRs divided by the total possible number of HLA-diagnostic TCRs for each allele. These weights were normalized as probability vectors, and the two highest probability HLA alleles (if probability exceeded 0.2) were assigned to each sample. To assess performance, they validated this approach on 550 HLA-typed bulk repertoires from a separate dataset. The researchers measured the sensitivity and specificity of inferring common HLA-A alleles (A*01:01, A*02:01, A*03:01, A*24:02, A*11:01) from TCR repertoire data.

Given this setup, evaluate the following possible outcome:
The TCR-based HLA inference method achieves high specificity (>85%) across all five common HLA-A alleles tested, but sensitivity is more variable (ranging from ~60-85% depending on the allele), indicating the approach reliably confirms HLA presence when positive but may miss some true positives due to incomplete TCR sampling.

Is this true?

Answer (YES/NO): NO